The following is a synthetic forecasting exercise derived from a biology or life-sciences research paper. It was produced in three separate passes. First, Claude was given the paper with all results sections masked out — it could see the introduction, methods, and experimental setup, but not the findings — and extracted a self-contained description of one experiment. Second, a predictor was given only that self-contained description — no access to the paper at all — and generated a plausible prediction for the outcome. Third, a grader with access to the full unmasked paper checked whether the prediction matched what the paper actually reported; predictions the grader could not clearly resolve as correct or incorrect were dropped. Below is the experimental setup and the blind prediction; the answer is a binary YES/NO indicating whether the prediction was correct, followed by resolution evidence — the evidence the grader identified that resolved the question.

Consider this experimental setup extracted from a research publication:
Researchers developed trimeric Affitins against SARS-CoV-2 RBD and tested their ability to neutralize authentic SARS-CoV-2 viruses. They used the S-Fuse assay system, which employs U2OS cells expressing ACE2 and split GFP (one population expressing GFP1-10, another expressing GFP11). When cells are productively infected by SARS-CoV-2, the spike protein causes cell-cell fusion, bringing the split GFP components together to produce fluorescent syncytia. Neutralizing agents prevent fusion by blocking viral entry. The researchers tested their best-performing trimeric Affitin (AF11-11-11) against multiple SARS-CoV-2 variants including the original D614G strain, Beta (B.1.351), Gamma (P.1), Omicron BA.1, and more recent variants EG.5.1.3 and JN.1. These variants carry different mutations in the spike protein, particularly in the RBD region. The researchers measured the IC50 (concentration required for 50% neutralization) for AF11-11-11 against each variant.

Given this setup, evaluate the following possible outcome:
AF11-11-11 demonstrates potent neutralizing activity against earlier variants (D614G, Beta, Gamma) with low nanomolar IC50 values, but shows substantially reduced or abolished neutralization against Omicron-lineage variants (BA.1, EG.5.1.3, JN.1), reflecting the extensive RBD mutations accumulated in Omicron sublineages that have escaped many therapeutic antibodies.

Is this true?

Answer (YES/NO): NO